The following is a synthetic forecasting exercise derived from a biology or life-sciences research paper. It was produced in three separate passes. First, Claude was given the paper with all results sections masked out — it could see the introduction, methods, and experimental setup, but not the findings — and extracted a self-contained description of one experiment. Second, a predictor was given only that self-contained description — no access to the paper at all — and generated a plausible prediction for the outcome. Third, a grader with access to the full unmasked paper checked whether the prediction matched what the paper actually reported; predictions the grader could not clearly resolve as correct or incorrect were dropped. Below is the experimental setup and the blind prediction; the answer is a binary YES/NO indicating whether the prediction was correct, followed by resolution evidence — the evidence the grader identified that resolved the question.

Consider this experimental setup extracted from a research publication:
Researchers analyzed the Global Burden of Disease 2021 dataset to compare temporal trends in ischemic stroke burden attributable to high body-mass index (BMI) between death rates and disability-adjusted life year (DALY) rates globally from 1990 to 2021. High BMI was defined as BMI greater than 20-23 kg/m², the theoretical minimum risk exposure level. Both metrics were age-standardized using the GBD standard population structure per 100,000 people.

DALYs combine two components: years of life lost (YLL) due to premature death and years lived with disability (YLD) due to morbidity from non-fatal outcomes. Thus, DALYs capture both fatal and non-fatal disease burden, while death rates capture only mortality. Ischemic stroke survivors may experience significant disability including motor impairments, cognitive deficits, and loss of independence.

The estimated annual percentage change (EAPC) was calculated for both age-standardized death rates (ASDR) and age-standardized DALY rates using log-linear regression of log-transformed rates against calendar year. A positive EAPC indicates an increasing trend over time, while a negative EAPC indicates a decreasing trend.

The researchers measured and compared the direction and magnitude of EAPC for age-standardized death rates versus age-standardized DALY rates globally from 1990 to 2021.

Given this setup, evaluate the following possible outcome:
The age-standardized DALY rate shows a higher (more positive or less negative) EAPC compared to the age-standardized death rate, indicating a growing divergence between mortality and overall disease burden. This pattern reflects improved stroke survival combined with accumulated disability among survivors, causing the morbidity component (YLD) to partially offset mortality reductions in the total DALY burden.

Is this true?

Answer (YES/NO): YES